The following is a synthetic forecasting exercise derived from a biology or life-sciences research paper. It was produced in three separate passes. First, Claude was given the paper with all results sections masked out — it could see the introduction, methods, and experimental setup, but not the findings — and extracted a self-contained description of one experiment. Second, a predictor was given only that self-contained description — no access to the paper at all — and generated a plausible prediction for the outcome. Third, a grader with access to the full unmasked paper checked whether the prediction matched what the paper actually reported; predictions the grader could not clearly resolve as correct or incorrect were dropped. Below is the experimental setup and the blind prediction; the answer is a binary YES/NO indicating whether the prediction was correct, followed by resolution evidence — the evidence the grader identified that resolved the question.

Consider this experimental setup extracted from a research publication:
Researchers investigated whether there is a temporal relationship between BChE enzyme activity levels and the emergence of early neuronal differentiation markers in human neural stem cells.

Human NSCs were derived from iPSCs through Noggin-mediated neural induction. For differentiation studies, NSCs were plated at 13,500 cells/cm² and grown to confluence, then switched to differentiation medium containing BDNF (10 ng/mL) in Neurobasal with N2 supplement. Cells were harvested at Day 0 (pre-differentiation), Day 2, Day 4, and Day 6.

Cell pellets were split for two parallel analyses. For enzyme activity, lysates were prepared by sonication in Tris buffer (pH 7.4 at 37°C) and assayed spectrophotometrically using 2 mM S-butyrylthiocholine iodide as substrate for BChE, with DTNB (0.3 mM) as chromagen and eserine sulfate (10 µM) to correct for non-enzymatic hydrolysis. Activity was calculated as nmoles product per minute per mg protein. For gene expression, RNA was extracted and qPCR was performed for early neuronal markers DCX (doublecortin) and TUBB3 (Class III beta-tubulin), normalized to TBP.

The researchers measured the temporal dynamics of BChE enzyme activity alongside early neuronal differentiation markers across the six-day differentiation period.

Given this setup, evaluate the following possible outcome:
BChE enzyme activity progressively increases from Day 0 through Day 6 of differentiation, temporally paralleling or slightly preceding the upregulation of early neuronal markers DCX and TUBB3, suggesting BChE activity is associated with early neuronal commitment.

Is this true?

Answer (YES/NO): YES